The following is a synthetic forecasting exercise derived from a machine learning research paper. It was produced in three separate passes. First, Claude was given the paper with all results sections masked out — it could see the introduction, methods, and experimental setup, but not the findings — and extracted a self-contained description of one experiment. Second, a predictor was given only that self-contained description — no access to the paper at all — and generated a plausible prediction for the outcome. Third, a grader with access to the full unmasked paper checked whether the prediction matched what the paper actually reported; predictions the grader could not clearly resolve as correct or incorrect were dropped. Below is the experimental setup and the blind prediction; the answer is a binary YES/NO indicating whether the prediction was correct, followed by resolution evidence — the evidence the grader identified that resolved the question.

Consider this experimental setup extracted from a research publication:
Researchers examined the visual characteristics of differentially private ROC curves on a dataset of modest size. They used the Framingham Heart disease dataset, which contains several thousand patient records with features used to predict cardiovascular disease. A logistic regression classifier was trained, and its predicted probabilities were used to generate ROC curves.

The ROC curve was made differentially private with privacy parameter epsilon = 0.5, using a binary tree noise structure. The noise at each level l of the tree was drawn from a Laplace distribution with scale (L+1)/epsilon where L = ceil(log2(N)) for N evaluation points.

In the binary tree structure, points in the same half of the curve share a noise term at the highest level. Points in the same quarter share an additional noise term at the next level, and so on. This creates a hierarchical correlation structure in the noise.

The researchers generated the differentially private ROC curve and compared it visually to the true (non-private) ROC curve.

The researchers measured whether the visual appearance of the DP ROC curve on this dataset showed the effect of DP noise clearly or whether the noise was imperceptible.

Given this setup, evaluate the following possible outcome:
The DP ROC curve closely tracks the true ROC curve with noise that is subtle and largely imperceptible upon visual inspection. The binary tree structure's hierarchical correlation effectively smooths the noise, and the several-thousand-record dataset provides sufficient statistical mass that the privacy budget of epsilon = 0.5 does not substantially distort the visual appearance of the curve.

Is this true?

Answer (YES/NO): NO